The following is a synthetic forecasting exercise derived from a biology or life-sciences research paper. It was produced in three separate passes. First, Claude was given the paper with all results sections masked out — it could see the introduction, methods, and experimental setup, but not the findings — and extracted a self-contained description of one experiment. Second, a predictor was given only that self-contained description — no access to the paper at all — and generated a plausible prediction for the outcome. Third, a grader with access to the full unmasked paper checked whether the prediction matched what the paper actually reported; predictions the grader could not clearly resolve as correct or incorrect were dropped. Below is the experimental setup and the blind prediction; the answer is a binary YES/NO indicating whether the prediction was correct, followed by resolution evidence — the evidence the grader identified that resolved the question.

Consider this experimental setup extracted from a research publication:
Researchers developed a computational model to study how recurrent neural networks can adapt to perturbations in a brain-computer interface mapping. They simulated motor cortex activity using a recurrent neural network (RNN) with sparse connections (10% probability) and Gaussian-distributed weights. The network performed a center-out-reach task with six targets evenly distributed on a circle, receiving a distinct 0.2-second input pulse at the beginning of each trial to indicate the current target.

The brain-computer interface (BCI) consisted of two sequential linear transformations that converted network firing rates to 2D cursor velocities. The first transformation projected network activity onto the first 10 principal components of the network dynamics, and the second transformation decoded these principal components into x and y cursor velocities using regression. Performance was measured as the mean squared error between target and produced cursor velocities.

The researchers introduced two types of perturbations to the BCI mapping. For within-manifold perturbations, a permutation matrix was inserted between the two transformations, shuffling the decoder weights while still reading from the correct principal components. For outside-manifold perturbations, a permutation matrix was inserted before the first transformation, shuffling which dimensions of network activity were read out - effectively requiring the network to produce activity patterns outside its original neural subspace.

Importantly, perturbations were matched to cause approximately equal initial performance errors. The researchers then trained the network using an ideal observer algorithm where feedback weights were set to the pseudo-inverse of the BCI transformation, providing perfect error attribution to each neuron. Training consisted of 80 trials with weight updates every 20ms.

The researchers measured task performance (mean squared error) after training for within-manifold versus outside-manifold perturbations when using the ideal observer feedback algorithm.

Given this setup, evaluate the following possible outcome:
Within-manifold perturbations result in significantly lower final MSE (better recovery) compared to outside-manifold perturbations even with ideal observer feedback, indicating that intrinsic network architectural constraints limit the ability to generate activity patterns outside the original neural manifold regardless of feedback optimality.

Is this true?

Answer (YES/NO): NO